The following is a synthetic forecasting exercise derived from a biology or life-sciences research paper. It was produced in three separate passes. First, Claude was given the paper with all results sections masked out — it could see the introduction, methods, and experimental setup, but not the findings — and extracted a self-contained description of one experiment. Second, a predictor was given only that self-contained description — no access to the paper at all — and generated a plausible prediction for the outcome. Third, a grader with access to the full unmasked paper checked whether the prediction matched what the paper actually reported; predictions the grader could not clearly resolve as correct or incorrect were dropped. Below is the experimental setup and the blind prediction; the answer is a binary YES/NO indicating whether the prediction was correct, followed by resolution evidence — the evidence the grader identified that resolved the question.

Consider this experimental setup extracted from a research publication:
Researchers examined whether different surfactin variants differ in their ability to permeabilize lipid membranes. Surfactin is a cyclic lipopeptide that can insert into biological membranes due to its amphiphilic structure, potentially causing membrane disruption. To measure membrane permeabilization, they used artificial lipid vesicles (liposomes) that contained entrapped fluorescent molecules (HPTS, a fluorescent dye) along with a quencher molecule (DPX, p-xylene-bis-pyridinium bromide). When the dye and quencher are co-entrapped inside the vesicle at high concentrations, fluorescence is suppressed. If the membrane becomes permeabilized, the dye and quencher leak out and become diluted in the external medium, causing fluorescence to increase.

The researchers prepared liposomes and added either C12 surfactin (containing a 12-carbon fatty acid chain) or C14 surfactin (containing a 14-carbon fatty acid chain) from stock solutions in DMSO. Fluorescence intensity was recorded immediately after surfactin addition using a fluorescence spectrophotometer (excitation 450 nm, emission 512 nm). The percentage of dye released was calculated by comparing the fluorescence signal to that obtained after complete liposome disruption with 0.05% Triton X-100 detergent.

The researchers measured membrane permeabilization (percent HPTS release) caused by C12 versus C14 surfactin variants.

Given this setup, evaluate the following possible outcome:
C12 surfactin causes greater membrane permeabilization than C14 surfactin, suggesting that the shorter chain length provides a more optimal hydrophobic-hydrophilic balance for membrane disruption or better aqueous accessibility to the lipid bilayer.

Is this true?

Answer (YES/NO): NO